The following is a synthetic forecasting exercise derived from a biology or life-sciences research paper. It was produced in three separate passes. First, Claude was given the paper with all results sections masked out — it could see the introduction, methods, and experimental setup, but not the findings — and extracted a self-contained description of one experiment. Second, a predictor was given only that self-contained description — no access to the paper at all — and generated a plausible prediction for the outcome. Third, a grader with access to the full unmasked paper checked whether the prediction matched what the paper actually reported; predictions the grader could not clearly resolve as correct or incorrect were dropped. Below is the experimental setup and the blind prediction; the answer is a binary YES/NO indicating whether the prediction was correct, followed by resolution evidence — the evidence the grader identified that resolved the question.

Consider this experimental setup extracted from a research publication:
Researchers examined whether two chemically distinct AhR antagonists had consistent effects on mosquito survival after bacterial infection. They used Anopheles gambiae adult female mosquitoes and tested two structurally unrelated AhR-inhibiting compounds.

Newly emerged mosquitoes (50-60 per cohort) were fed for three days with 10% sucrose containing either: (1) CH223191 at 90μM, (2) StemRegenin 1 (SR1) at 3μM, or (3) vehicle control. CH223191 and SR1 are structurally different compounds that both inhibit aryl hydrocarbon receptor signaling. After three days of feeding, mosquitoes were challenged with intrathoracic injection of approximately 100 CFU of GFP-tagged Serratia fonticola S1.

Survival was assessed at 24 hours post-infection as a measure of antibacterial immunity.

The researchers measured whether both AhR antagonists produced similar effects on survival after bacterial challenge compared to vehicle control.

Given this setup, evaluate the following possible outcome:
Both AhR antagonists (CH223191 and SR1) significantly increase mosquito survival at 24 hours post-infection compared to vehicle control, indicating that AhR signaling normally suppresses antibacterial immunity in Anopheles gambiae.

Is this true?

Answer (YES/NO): YES